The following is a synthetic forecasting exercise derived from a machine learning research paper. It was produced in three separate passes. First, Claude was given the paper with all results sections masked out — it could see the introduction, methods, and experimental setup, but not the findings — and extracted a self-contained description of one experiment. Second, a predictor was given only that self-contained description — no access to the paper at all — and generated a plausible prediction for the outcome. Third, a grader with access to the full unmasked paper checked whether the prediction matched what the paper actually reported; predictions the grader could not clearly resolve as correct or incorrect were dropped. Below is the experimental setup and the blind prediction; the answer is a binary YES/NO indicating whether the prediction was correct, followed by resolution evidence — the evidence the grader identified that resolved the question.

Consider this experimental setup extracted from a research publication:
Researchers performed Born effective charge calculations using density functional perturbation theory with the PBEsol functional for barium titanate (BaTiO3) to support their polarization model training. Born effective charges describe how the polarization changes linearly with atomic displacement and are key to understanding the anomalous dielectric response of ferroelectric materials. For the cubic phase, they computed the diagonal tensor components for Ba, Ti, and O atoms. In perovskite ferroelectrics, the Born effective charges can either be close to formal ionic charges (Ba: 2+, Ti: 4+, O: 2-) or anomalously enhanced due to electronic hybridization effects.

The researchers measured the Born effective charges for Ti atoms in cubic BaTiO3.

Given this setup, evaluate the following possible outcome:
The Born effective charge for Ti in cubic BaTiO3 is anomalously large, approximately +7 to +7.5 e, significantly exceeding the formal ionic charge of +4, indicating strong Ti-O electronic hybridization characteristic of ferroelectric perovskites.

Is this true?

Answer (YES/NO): YES